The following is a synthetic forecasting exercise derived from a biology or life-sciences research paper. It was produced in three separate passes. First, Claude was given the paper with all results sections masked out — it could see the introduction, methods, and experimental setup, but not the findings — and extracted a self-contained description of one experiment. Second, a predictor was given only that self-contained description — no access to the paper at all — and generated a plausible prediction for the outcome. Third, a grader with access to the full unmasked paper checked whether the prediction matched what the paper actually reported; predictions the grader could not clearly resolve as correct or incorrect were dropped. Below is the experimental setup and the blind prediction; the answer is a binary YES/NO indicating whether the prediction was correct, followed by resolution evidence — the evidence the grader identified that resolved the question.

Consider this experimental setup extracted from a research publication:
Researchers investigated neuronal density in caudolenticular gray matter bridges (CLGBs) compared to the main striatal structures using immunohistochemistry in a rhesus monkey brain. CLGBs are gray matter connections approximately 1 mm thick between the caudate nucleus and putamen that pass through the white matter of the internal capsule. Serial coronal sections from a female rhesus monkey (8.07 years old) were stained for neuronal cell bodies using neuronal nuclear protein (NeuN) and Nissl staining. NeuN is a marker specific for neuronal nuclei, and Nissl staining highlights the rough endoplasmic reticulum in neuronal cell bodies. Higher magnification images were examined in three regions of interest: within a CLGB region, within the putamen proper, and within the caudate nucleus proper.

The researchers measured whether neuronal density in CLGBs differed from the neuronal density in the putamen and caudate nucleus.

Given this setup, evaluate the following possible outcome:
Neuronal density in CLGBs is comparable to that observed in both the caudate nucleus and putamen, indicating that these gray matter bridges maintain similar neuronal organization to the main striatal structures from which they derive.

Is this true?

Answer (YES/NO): YES